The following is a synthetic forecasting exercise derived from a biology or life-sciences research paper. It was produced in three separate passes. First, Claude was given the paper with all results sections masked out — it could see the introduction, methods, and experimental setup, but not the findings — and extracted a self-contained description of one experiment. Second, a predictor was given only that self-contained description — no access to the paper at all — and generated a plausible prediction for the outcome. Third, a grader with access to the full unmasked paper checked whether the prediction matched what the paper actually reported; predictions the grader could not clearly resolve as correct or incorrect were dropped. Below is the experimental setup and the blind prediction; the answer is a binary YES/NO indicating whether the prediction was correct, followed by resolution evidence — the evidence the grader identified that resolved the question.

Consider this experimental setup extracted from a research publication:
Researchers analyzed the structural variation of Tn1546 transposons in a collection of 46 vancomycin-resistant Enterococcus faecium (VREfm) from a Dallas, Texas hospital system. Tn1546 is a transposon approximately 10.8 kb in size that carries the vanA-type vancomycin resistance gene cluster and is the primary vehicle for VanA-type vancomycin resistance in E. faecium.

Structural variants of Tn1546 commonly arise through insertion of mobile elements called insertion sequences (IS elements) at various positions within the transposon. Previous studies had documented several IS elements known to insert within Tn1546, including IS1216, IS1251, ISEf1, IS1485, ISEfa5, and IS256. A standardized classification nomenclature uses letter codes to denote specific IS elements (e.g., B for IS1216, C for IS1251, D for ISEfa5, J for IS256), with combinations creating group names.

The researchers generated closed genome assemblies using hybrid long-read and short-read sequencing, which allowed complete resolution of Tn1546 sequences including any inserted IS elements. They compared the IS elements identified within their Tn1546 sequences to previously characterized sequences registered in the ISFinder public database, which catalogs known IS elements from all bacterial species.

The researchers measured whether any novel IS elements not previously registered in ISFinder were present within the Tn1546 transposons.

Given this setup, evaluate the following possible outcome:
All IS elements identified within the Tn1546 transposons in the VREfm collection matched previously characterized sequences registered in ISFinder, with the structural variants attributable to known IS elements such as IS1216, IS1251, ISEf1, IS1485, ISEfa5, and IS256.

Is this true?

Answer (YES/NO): NO